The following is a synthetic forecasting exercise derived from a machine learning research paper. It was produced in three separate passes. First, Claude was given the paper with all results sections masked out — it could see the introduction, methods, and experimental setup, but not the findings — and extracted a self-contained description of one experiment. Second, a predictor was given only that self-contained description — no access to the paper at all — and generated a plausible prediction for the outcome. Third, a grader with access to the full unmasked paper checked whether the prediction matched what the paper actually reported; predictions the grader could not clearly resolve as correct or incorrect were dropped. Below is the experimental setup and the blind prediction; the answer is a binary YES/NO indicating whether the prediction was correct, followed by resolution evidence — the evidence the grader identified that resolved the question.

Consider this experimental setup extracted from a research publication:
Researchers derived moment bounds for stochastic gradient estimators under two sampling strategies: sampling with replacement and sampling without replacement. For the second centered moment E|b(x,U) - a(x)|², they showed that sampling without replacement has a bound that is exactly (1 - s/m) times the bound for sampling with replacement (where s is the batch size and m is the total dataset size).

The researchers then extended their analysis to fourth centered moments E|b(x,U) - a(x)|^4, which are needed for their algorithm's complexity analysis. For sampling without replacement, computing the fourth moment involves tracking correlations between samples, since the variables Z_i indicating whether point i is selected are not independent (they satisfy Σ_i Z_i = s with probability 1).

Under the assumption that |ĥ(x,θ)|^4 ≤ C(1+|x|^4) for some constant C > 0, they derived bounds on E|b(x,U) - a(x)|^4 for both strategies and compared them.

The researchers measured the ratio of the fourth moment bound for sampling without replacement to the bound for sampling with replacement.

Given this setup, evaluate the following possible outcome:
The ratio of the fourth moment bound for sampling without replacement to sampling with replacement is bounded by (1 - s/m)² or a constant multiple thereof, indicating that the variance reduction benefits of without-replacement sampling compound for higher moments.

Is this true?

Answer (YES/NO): NO